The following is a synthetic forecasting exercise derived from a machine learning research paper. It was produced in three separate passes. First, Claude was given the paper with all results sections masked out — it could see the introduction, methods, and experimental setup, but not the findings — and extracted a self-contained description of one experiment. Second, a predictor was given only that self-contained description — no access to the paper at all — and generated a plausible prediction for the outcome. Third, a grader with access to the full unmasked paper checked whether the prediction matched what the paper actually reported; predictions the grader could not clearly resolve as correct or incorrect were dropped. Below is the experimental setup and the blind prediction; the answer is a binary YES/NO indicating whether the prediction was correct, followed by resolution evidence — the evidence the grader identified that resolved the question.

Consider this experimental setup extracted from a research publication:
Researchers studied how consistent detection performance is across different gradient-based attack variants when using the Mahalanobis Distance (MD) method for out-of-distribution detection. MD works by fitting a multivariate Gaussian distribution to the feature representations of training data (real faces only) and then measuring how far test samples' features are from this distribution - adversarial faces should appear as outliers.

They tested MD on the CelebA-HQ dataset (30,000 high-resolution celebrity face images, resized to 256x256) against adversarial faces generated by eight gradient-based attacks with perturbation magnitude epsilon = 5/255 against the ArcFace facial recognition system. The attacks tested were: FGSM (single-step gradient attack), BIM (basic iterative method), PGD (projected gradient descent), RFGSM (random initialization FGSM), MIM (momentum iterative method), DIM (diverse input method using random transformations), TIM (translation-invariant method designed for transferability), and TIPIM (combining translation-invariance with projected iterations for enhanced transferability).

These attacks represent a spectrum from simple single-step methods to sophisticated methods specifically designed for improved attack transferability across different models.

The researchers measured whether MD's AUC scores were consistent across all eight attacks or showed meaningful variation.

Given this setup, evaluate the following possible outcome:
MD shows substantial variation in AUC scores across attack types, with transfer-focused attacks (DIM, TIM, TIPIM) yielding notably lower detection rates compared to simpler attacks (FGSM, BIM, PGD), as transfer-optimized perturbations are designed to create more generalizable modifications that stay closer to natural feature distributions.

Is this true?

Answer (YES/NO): NO